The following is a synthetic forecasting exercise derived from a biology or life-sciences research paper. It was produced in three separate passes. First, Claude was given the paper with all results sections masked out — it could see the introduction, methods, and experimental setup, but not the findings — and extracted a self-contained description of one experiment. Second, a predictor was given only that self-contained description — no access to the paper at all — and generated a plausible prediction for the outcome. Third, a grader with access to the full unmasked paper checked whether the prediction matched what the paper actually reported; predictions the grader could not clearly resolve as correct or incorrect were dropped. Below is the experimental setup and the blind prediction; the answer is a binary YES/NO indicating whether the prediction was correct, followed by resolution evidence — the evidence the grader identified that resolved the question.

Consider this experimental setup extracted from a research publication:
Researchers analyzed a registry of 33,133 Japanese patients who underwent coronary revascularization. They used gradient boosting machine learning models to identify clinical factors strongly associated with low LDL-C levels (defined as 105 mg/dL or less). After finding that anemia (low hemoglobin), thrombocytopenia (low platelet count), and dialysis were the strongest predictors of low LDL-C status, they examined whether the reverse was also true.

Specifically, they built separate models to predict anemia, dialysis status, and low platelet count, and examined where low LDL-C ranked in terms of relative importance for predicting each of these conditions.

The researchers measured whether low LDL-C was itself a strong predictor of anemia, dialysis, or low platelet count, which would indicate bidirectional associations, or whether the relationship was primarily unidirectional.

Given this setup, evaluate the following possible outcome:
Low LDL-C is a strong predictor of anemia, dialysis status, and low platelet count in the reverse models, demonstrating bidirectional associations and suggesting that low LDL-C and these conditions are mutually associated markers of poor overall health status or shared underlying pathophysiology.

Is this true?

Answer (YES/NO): NO